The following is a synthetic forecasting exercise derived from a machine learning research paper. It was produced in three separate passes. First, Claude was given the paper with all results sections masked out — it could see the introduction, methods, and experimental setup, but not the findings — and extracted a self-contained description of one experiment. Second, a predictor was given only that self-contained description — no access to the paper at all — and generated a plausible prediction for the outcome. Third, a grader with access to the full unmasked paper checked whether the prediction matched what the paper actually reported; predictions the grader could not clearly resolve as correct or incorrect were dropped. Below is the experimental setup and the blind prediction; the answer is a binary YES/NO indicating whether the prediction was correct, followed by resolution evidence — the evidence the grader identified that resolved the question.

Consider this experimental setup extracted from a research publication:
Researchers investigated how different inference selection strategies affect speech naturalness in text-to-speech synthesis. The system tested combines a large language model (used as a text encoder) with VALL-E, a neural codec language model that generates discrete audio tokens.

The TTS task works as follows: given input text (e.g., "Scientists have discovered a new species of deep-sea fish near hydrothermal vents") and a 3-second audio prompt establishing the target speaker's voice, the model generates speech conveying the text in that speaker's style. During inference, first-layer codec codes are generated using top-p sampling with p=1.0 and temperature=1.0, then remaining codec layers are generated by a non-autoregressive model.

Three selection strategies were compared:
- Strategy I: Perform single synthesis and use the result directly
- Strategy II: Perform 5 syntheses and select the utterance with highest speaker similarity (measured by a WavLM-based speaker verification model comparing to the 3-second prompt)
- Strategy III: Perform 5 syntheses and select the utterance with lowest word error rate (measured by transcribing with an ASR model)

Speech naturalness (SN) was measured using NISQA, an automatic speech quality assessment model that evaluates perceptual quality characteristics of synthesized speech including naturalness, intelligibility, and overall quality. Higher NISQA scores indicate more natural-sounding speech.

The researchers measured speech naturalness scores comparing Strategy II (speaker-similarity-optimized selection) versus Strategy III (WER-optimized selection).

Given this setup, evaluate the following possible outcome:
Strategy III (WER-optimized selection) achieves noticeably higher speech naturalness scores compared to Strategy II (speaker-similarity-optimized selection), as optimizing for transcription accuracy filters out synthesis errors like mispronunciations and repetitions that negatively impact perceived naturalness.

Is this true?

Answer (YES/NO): NO